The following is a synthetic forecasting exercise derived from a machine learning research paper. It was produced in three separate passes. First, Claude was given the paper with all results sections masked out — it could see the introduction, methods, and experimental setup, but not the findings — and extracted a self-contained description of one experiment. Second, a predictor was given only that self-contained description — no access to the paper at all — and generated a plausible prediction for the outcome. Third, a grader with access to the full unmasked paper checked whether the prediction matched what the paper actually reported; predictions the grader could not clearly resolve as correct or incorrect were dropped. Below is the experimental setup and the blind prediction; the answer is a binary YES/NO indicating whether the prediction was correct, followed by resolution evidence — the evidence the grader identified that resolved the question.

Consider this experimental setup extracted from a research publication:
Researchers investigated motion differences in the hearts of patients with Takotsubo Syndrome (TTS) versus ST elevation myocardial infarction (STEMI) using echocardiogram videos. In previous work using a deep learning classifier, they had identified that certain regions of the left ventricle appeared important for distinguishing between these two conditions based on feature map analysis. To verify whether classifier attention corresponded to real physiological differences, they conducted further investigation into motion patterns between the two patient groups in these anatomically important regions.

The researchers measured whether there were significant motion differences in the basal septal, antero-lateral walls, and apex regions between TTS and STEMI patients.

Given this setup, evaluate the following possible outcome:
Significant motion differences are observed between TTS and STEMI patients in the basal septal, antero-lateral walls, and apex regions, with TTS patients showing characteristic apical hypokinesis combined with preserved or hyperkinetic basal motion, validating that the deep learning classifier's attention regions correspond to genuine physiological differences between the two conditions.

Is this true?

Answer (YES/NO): NO